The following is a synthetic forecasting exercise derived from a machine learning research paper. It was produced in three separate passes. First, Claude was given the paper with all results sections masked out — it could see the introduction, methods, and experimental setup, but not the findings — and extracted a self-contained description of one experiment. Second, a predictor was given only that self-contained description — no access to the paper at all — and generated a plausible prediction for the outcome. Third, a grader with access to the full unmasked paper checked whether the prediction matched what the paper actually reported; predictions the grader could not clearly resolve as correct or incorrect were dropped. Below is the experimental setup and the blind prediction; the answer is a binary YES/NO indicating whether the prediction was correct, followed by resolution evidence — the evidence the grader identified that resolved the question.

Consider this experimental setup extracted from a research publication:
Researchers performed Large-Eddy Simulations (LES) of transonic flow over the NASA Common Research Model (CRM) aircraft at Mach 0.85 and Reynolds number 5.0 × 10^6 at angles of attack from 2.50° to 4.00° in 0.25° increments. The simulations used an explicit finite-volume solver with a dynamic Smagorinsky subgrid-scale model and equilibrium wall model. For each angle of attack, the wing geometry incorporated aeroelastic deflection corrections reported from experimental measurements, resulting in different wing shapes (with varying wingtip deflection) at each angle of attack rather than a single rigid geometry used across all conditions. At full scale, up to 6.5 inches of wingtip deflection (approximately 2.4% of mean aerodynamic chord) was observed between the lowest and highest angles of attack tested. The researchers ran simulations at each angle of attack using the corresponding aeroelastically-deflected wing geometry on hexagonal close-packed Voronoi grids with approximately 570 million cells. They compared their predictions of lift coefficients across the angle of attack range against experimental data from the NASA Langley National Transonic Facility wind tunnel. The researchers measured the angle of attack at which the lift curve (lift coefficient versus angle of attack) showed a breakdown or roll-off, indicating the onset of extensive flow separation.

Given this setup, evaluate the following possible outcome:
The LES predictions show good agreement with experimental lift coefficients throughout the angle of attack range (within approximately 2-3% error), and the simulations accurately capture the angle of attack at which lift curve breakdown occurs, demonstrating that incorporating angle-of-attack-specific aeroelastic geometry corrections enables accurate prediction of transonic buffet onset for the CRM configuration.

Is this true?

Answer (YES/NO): NO